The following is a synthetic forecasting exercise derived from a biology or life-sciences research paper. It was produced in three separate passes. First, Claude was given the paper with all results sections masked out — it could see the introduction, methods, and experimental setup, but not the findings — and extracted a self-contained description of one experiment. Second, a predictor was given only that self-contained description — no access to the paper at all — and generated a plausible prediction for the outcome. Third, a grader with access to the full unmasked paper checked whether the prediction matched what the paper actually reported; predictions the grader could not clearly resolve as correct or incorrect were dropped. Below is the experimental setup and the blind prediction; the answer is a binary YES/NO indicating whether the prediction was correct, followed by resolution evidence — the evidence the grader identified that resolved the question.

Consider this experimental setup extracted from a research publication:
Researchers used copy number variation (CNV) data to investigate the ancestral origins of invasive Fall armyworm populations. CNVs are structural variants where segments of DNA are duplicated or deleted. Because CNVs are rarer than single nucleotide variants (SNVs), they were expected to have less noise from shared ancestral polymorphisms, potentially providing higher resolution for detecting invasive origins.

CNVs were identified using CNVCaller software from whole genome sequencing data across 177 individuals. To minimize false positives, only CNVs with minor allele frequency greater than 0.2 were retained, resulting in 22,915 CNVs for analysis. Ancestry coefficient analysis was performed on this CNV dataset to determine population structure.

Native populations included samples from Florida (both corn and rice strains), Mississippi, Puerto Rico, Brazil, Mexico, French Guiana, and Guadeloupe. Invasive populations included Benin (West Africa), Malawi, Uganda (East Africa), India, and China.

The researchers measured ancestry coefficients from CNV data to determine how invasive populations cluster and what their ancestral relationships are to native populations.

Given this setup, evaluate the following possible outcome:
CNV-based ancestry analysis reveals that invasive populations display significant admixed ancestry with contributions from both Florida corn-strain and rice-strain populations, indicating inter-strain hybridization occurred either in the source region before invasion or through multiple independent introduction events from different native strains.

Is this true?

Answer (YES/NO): NO